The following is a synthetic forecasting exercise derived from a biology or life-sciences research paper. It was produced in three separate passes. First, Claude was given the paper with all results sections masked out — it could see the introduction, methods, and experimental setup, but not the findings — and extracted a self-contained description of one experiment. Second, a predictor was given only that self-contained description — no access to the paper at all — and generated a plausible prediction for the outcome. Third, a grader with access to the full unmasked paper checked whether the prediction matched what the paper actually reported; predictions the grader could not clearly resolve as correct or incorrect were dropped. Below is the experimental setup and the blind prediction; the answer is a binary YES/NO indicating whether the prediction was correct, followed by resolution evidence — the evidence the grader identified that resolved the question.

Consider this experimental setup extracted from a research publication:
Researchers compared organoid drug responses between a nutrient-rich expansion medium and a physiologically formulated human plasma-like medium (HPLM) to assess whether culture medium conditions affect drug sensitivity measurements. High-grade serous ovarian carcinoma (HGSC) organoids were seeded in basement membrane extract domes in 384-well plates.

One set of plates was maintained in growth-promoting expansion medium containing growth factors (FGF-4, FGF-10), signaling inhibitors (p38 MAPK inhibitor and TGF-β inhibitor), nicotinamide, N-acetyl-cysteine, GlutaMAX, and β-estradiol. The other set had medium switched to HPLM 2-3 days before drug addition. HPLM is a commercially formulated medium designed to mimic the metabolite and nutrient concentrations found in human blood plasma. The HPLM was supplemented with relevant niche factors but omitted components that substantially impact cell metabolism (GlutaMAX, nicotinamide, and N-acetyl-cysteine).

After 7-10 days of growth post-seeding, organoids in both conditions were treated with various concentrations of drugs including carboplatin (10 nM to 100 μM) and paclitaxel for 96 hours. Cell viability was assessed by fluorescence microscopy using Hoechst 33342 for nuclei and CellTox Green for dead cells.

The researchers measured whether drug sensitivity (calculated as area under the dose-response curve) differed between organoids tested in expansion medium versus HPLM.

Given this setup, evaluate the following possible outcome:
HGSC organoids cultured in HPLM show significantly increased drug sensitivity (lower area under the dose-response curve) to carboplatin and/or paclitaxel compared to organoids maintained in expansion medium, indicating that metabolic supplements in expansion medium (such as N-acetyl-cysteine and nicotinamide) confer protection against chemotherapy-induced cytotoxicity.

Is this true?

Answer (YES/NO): NO